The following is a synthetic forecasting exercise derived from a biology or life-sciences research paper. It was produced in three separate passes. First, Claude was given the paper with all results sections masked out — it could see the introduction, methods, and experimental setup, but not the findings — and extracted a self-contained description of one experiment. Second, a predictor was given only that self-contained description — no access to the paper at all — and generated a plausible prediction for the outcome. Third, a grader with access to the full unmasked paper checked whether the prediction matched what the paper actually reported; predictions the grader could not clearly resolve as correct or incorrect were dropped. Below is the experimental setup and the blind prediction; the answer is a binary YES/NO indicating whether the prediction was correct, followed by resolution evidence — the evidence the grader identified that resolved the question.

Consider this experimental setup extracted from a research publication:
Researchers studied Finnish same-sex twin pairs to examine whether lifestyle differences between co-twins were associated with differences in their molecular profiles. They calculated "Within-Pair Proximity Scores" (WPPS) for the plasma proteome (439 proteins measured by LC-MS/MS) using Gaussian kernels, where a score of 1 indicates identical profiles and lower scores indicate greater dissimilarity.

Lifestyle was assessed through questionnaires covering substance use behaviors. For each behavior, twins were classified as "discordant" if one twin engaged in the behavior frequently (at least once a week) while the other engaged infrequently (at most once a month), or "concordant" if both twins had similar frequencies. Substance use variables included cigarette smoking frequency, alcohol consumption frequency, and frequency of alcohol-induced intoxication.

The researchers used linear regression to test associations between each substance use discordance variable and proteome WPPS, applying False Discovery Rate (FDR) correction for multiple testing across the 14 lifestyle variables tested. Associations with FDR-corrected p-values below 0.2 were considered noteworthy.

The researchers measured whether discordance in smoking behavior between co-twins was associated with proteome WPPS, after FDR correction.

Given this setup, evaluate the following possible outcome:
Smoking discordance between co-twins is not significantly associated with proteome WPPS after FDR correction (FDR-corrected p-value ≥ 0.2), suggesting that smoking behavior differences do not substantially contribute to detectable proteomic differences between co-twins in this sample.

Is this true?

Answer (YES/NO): YES